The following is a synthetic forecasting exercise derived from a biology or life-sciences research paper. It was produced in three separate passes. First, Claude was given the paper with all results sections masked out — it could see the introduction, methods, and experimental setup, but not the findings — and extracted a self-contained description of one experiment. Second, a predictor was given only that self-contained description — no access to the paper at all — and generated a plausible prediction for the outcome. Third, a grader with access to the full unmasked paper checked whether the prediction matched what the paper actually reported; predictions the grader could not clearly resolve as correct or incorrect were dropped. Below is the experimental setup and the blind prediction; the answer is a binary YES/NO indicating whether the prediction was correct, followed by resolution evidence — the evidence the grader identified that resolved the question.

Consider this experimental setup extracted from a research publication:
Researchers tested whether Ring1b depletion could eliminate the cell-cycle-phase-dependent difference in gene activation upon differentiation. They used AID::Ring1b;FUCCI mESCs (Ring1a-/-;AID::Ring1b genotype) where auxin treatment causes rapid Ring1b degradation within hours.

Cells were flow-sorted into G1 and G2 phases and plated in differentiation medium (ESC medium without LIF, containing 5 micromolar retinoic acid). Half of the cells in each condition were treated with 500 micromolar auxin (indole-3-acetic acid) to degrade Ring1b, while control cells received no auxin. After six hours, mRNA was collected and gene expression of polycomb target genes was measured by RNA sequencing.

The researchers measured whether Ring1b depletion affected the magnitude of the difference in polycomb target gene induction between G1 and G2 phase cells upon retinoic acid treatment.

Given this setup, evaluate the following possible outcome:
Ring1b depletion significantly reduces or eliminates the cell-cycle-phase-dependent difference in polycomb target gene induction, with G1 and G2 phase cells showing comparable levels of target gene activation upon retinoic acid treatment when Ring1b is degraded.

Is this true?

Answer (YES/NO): YES